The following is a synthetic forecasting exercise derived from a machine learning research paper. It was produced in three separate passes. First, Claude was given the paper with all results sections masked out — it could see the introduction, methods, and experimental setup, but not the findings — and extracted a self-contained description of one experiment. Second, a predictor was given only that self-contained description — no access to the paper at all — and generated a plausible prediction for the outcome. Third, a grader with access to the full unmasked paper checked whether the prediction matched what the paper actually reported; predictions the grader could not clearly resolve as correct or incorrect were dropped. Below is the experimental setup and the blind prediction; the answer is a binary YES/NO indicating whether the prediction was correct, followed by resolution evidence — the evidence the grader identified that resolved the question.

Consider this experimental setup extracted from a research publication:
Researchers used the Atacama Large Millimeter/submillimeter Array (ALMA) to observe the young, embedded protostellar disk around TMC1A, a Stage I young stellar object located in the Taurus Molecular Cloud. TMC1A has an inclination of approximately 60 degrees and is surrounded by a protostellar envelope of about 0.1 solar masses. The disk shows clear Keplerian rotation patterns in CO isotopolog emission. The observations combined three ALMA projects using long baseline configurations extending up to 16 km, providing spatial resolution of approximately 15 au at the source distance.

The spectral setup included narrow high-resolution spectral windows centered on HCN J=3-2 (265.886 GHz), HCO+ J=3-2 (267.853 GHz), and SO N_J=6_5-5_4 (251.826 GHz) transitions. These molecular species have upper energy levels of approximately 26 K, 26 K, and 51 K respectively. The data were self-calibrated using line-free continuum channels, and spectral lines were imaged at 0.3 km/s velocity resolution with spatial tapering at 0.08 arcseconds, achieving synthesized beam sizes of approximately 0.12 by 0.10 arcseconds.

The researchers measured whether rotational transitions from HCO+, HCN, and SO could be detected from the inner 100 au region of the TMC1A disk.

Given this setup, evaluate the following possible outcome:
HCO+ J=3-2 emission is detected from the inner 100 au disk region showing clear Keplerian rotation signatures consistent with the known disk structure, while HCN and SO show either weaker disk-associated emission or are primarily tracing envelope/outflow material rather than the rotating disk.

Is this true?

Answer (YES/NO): YES